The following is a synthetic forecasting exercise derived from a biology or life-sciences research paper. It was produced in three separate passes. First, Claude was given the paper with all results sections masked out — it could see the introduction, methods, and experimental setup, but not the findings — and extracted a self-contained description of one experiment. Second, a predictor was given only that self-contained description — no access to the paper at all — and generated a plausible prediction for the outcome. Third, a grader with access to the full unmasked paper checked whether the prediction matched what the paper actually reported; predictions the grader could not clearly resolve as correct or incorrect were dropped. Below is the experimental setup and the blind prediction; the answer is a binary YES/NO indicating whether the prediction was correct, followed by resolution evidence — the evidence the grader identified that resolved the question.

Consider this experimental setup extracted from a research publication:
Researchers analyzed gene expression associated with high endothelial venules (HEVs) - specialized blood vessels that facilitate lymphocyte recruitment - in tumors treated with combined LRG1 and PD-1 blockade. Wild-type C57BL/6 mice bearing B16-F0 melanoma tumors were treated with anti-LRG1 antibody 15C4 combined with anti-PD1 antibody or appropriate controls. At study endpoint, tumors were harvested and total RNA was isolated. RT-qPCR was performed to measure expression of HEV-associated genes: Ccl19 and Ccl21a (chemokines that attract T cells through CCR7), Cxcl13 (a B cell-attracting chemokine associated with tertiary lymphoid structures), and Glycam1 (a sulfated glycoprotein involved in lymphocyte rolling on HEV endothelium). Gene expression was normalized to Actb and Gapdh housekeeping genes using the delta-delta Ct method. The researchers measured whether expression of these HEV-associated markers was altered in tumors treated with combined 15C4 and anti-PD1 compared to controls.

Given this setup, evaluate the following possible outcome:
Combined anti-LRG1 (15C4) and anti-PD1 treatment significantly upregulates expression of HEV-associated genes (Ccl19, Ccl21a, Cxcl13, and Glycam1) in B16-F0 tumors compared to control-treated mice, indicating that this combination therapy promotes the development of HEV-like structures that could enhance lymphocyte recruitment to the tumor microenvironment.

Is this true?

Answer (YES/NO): NO